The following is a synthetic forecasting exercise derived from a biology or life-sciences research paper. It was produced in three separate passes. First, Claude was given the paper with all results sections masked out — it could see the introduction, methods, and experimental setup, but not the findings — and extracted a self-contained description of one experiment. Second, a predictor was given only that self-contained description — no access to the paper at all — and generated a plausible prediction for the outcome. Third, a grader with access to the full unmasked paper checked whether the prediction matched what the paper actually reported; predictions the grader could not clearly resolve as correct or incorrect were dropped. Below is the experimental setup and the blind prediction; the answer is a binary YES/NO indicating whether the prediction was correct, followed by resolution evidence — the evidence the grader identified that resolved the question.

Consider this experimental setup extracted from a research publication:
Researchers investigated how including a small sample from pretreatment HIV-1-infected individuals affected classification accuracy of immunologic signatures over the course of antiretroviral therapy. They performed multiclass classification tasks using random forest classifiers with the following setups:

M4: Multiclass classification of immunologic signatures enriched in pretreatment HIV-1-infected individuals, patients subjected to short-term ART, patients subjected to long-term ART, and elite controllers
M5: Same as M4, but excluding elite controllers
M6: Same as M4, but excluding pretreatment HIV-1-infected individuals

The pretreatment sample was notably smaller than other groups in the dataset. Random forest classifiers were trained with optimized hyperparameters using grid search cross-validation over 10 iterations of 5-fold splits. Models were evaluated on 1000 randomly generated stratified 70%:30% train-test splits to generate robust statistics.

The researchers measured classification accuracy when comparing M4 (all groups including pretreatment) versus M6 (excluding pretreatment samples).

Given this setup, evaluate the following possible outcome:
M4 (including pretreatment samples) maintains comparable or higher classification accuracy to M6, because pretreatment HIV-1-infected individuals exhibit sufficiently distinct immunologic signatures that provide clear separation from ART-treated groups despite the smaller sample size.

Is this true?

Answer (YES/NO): NO